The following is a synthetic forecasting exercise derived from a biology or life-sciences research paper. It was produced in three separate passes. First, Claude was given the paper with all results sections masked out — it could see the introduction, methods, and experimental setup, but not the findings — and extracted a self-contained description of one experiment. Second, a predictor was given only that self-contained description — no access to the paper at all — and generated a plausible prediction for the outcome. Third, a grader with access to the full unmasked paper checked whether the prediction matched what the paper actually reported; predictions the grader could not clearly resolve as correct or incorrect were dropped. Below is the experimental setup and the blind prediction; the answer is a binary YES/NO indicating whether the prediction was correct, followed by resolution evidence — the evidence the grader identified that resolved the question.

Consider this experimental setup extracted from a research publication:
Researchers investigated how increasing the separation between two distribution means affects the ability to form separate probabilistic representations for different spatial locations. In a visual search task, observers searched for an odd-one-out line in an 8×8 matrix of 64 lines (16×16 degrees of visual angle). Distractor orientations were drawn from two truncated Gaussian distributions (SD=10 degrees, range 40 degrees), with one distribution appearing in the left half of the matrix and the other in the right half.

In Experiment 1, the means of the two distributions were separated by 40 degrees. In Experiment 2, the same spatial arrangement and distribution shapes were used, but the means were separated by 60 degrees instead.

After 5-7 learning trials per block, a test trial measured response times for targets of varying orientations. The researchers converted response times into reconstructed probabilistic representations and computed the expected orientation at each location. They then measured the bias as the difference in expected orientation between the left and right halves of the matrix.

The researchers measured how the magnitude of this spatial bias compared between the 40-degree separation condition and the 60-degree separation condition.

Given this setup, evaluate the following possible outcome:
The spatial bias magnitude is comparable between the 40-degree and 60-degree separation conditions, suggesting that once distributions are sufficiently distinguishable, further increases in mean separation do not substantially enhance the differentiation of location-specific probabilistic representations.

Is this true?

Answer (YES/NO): NO